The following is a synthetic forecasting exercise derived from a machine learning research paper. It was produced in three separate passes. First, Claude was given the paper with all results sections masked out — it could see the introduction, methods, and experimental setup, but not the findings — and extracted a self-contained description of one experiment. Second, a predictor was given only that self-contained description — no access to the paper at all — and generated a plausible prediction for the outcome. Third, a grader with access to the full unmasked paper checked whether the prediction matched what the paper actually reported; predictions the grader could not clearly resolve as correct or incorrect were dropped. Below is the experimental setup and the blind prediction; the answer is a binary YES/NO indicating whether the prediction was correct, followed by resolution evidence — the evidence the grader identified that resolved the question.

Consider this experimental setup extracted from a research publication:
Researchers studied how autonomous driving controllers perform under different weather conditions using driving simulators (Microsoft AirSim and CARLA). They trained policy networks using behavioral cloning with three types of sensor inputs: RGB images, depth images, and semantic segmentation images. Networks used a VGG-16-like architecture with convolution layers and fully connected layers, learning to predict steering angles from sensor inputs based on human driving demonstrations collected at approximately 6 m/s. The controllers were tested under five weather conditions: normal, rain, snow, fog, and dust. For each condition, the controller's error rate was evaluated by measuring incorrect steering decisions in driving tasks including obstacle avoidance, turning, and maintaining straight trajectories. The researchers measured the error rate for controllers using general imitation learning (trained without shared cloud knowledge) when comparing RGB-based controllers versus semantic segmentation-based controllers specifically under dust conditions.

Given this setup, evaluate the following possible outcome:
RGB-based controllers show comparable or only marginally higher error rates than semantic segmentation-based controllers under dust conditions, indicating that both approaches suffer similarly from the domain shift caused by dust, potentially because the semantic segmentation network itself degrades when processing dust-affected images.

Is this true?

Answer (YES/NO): NO